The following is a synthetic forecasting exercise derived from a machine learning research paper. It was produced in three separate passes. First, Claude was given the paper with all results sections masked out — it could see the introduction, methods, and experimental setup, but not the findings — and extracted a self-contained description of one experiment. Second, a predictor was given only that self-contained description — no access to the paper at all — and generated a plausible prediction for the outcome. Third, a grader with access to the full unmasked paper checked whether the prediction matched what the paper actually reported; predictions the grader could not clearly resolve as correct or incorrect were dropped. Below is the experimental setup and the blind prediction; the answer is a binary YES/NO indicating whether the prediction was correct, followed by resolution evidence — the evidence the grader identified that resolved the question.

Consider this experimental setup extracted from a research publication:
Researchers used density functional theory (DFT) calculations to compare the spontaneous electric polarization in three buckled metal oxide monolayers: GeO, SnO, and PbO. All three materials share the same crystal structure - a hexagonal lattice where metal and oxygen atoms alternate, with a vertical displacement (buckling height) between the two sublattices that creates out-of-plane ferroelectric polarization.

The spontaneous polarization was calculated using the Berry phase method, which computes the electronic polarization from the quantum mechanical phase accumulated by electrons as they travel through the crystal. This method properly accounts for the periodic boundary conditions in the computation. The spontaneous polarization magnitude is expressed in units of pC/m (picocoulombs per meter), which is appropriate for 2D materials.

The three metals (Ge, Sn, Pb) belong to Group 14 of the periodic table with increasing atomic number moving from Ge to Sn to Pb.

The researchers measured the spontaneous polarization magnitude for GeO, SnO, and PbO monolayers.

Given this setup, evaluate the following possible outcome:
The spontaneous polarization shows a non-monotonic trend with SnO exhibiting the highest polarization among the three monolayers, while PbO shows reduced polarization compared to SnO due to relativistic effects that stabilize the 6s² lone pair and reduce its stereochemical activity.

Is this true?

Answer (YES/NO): NO